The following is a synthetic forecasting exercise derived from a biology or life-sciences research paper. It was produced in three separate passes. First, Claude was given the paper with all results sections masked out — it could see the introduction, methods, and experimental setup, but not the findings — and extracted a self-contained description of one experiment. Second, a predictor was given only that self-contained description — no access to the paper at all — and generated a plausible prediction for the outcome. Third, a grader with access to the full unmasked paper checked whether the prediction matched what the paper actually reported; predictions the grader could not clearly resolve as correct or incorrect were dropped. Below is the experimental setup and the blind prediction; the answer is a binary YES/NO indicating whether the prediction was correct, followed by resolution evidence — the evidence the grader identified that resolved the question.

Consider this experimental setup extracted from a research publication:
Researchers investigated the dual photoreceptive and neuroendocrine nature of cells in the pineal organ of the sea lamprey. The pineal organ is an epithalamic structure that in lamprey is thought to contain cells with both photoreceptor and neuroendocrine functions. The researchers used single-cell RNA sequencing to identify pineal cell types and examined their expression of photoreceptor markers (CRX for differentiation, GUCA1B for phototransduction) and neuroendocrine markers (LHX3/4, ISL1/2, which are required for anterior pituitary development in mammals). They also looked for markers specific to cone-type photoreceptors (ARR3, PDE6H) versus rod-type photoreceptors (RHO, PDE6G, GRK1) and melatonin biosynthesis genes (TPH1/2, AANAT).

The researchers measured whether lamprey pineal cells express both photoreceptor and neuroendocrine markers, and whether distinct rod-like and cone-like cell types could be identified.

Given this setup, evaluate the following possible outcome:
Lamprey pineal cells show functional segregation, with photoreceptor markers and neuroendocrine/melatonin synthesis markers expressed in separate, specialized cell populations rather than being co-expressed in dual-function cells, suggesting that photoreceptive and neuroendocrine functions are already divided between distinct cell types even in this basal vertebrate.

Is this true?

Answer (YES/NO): NO